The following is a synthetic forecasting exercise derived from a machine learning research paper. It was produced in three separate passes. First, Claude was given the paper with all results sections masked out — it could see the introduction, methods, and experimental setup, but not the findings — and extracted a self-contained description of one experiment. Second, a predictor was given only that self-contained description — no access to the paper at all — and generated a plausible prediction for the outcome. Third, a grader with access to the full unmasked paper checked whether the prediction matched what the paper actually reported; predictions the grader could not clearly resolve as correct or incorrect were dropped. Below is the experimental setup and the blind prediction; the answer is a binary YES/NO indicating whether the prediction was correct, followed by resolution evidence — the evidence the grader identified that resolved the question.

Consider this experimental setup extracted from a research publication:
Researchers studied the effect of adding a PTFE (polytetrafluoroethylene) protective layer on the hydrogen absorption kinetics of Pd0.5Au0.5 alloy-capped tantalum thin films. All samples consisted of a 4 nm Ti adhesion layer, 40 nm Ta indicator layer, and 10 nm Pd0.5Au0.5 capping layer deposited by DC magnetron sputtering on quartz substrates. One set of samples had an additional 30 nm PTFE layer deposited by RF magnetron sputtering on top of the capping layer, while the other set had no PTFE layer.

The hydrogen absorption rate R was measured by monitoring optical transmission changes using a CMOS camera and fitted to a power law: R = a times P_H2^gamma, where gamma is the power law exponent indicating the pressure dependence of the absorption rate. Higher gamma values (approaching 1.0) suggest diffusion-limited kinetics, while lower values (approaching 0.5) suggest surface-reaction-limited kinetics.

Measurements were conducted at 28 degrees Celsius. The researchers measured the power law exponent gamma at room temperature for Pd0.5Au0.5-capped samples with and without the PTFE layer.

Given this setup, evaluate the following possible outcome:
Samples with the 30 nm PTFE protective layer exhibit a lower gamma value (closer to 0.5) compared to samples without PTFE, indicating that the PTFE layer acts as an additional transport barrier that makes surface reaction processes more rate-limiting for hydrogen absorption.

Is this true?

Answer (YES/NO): NO